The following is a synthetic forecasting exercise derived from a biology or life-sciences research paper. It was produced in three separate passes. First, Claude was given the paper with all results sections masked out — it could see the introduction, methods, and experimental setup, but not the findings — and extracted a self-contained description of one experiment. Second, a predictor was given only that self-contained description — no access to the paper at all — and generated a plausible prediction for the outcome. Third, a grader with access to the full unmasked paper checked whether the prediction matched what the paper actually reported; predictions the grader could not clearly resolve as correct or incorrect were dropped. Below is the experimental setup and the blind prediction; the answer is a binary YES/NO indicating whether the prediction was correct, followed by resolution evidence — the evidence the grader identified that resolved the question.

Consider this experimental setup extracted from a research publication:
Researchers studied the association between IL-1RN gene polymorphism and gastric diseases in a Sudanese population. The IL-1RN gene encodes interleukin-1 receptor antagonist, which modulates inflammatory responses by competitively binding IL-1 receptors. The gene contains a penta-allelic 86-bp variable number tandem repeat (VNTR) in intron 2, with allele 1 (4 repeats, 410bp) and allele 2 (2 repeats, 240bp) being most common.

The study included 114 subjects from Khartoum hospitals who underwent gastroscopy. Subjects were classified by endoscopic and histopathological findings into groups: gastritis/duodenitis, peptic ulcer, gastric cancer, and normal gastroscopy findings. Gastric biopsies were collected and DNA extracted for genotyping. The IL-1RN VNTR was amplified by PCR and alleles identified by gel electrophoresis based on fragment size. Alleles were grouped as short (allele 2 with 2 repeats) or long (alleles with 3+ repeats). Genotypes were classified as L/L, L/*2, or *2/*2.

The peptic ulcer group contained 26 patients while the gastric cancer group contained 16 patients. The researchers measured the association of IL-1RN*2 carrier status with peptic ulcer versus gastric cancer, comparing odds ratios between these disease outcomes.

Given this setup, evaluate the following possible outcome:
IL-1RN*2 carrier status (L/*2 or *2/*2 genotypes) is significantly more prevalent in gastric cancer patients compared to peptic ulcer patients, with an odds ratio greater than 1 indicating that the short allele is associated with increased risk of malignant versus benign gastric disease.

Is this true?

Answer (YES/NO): YES